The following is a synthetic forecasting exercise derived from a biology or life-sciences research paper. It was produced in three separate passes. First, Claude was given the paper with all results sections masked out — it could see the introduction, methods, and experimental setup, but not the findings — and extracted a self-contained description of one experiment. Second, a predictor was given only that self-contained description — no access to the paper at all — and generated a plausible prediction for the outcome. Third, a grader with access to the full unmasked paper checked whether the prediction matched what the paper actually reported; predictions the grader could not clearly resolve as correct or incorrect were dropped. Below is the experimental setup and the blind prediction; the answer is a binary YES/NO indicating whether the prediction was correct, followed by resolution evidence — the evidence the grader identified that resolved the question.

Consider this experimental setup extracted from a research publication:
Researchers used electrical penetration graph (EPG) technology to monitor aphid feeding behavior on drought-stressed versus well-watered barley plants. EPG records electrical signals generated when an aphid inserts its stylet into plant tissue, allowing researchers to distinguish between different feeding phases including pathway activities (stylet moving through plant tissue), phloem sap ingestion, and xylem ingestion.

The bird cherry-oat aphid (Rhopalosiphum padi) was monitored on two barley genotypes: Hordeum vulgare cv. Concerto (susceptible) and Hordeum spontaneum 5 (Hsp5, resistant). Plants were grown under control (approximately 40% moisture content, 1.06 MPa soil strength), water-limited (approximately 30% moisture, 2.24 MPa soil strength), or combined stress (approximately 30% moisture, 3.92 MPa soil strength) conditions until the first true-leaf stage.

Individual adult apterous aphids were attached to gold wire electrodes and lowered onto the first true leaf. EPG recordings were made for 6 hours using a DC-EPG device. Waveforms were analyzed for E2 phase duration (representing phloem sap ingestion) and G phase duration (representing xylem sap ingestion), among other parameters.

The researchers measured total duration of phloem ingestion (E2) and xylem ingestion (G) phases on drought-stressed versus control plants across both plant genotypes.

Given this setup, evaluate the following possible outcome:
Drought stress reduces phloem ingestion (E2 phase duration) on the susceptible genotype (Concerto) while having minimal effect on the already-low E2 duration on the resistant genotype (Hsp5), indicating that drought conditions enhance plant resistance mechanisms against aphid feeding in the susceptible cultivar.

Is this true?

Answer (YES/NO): NO